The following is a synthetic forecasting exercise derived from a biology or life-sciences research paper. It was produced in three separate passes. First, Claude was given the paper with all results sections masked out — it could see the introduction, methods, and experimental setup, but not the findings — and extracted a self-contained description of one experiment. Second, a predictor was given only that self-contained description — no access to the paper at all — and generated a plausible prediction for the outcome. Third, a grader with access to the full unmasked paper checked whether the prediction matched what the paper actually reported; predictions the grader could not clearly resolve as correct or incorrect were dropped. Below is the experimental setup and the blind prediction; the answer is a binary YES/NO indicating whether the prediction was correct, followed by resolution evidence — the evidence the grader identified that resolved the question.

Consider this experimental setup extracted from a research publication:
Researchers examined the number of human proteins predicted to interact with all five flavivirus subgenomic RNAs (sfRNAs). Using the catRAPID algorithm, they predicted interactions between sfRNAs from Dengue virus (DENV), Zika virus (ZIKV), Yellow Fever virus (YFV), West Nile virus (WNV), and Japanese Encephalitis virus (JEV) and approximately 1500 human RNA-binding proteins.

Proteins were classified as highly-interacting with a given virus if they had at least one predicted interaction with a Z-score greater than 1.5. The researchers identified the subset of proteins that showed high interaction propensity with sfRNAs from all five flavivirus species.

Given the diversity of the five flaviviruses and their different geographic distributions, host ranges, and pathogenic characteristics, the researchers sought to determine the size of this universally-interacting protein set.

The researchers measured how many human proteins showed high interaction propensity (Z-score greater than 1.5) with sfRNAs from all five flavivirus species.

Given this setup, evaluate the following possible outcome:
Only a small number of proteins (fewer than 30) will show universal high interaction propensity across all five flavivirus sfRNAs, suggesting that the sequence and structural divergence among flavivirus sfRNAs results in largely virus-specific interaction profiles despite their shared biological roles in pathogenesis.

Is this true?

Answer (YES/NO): YES